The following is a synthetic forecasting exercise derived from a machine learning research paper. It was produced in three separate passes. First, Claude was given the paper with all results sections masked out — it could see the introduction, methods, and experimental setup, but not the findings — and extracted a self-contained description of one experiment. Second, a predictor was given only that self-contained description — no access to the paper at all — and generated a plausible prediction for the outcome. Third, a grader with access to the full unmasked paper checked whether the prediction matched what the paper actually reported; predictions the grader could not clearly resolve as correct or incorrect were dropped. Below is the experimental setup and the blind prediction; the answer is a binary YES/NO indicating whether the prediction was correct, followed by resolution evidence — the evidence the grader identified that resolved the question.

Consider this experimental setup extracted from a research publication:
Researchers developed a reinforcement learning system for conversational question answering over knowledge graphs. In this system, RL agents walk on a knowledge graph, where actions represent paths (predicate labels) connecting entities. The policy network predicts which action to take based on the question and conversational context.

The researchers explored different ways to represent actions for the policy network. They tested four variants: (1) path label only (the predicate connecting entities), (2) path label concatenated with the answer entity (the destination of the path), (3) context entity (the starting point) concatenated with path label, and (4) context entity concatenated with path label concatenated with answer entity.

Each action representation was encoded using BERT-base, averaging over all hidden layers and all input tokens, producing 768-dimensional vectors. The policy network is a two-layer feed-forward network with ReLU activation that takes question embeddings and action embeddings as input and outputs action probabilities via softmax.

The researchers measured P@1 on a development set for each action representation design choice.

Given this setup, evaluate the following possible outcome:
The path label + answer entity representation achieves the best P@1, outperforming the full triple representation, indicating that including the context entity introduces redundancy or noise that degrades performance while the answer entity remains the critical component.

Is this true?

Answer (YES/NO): NO